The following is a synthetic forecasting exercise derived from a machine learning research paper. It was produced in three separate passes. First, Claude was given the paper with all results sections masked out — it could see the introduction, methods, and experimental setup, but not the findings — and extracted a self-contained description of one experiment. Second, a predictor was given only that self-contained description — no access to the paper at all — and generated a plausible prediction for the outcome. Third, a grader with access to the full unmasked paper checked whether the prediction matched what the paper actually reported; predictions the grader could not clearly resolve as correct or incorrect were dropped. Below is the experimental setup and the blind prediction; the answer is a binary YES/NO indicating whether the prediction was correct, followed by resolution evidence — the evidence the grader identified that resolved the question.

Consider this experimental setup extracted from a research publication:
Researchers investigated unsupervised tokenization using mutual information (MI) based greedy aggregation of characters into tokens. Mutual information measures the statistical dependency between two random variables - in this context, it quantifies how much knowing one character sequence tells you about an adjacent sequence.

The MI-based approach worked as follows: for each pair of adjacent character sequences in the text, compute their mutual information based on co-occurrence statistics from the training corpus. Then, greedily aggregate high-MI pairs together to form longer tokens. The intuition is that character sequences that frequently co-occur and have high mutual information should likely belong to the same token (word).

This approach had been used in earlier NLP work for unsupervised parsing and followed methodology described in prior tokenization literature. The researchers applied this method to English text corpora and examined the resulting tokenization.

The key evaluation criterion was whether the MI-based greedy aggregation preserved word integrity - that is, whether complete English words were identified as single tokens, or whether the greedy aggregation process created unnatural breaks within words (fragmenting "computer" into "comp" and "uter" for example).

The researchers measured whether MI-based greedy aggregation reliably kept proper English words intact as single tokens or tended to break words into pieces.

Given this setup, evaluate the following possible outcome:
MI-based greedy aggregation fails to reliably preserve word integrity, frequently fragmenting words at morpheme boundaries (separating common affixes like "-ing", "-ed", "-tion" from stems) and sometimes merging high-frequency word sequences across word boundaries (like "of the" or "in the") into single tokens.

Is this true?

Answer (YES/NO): NO